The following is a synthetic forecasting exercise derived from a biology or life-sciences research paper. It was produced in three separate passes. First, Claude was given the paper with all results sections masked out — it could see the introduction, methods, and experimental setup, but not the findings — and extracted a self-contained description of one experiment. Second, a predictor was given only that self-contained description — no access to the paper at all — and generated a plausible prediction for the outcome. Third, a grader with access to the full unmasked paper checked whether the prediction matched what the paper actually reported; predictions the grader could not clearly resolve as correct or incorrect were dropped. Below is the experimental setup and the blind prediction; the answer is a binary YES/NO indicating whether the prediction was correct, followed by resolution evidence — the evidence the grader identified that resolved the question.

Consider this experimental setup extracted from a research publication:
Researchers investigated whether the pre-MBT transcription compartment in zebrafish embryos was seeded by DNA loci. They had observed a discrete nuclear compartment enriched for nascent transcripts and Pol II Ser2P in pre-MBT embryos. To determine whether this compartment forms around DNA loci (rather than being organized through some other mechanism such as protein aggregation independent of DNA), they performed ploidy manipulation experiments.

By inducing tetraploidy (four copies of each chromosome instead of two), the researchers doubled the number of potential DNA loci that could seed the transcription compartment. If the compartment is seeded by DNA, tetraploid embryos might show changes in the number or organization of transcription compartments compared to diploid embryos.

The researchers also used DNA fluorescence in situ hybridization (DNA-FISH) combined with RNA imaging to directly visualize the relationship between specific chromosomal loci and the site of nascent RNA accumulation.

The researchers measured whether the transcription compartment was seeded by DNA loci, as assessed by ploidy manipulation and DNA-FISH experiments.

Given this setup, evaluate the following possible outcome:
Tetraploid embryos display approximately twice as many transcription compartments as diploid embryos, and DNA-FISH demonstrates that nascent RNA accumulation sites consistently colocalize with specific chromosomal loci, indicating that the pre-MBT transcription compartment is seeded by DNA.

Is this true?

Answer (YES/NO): YES